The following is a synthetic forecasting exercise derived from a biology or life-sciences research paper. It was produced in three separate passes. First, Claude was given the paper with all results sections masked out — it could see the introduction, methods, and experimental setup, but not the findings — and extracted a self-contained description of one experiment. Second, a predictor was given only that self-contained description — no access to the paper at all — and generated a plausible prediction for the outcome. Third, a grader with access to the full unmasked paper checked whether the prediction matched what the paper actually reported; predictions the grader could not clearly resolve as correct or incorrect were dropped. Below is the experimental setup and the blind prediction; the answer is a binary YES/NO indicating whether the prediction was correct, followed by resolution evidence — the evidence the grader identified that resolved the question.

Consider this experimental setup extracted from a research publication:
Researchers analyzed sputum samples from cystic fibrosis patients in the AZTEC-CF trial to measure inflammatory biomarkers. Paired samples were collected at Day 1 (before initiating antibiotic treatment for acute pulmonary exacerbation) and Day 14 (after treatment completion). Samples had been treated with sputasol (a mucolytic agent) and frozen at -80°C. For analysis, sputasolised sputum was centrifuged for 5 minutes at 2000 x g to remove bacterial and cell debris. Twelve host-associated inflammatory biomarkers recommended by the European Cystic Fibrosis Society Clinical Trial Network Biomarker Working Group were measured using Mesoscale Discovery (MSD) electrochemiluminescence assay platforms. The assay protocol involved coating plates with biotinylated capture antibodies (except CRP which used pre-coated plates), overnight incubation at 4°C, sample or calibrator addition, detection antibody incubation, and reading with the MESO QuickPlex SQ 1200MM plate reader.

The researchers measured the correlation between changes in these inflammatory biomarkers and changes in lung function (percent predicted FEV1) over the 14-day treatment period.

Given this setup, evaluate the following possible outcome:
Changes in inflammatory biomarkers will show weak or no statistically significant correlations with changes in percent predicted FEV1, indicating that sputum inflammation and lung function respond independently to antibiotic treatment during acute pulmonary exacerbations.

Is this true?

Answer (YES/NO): NO